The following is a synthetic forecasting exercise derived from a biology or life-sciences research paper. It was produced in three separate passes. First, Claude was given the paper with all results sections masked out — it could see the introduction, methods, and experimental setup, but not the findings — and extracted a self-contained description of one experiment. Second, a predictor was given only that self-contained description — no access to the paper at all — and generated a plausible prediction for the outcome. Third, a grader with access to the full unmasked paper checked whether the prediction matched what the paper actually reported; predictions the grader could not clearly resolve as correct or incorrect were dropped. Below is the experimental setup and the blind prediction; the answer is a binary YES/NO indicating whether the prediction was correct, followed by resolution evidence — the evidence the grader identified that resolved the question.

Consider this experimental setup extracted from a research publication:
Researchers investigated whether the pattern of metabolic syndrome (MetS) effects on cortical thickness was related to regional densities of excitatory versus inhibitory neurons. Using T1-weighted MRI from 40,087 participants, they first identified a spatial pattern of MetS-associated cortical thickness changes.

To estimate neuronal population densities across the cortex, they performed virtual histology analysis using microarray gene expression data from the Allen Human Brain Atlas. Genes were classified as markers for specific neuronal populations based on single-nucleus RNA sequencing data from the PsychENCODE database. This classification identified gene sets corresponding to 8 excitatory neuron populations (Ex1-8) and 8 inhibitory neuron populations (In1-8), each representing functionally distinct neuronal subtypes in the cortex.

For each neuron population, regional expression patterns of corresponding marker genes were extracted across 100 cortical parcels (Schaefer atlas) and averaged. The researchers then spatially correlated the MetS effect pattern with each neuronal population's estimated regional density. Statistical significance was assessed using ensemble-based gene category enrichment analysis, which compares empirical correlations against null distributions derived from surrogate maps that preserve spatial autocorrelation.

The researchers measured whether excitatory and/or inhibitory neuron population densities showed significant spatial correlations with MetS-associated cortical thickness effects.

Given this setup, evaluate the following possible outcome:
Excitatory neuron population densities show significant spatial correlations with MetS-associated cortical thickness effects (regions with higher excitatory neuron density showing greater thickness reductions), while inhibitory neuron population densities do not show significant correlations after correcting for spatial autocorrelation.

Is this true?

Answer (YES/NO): NO